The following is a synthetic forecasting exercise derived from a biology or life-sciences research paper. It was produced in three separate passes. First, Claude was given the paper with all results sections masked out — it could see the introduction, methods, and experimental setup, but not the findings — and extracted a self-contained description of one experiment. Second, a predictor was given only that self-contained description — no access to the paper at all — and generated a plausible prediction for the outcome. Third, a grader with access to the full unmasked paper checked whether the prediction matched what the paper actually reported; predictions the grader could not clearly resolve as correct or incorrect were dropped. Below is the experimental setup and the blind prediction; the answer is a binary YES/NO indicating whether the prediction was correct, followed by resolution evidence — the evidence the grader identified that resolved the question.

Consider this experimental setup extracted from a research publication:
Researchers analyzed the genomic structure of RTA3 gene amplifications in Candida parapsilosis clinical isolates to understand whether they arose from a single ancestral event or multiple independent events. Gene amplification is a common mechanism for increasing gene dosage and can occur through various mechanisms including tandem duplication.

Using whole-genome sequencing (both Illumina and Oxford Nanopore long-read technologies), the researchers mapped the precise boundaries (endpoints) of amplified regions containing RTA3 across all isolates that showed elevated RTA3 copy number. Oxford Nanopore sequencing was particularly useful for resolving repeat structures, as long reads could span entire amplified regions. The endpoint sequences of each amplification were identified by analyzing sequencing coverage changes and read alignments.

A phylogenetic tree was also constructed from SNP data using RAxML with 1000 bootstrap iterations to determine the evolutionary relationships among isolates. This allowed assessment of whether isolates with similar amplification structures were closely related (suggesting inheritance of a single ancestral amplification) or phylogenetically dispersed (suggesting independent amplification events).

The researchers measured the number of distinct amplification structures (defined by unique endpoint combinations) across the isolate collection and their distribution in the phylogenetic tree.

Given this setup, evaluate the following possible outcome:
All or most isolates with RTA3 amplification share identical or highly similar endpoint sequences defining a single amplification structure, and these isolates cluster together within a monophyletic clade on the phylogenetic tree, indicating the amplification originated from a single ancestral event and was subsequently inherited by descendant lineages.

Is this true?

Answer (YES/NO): NO